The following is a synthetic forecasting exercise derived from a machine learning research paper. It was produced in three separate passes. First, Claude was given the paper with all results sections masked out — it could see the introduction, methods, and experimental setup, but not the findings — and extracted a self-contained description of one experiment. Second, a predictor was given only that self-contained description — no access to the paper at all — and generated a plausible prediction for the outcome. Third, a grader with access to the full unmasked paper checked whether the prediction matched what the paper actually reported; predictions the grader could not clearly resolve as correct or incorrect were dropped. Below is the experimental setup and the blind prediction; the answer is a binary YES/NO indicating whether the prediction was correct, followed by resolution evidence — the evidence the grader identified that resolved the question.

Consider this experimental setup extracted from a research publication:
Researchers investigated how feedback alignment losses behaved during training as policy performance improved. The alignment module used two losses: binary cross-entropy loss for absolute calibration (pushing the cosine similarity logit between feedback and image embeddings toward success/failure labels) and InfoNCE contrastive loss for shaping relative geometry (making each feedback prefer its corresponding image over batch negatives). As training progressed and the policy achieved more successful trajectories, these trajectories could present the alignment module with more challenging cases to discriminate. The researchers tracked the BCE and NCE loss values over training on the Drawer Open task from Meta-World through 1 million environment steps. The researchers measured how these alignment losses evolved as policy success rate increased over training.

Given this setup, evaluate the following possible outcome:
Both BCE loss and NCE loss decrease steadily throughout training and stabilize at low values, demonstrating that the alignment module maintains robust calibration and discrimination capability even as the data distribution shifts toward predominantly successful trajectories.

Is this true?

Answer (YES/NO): NO